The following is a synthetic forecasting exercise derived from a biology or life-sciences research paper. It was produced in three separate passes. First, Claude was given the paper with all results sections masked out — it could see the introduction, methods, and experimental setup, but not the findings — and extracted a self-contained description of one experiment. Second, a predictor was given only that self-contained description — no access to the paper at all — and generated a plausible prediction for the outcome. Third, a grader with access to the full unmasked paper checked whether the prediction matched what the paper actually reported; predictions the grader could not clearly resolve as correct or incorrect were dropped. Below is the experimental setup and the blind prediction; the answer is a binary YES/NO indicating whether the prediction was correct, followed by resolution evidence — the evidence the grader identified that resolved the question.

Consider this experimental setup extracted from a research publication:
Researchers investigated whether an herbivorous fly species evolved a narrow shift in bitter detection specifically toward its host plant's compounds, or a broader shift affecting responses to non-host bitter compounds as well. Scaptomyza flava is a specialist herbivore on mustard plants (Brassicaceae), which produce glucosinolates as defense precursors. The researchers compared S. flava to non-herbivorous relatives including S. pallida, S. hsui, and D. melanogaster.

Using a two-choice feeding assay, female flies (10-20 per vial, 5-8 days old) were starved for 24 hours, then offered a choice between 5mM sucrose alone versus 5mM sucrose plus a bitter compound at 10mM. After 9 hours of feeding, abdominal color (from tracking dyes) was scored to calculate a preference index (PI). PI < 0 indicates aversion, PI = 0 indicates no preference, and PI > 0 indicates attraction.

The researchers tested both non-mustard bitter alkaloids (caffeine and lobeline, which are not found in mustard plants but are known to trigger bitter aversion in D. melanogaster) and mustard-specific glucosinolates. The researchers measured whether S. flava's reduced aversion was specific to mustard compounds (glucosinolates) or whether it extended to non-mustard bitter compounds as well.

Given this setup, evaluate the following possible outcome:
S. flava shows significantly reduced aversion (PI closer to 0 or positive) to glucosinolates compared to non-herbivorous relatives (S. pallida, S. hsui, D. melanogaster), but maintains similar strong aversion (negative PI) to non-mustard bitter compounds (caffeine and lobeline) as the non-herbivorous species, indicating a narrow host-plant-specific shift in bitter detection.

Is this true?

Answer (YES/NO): NO